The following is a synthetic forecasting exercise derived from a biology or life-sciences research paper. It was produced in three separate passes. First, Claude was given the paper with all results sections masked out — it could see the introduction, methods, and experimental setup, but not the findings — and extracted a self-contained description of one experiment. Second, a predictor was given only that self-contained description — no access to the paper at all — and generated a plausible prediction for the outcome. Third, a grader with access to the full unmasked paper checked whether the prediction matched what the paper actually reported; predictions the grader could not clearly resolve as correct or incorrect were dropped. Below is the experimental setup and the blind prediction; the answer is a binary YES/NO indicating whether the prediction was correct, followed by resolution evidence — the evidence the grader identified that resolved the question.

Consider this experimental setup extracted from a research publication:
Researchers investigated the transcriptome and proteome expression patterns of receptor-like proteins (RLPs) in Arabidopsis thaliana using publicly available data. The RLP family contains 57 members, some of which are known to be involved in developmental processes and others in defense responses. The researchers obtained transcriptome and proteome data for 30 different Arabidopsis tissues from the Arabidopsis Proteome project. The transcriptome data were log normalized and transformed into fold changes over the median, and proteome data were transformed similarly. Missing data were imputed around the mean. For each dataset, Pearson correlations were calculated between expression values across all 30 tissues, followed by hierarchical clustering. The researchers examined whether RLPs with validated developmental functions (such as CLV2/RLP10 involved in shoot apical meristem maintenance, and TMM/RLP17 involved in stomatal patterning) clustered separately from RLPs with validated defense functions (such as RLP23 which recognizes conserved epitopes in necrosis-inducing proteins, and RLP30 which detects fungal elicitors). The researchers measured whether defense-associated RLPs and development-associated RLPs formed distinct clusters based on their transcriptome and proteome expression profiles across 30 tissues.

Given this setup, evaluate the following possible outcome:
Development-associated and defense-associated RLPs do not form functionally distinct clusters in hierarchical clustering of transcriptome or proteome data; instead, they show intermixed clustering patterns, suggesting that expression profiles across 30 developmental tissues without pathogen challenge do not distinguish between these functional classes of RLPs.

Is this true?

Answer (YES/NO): NO